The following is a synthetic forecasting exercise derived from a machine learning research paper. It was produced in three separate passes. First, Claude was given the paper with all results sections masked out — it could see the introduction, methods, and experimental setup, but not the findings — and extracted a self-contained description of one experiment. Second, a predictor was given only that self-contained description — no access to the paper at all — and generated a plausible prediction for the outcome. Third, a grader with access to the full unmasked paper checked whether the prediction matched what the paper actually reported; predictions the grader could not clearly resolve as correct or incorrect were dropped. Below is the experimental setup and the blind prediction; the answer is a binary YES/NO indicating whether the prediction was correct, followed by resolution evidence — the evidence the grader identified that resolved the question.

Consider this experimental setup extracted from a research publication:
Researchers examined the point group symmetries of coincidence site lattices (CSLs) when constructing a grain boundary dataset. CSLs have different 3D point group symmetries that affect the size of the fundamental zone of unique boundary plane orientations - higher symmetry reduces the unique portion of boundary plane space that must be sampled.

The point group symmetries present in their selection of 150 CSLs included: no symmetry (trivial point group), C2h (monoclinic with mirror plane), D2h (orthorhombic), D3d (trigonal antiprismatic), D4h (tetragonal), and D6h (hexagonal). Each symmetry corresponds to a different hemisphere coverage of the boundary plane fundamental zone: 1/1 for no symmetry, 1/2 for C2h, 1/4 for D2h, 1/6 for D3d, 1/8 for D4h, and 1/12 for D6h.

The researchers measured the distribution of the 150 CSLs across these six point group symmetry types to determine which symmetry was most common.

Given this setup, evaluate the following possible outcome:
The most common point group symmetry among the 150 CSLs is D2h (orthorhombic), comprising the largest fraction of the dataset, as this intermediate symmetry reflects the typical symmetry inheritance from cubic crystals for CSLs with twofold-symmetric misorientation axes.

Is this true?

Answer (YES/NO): NO